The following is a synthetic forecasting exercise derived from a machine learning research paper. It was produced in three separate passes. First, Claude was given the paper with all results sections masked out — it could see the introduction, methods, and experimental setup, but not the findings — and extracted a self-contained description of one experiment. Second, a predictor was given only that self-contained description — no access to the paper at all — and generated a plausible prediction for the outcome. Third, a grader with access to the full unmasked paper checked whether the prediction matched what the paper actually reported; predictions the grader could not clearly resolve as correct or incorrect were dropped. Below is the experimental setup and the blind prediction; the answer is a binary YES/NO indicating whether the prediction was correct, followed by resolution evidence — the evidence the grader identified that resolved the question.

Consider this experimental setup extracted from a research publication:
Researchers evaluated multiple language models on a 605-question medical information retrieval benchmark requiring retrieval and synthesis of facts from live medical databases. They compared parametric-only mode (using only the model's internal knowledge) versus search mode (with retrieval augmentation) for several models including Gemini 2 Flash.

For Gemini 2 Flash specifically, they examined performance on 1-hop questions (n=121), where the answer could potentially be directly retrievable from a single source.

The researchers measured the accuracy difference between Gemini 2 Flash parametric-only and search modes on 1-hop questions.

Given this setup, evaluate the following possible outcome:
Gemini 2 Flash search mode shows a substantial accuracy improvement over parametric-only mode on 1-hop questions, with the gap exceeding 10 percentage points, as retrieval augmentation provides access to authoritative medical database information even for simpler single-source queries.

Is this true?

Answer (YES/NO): YES